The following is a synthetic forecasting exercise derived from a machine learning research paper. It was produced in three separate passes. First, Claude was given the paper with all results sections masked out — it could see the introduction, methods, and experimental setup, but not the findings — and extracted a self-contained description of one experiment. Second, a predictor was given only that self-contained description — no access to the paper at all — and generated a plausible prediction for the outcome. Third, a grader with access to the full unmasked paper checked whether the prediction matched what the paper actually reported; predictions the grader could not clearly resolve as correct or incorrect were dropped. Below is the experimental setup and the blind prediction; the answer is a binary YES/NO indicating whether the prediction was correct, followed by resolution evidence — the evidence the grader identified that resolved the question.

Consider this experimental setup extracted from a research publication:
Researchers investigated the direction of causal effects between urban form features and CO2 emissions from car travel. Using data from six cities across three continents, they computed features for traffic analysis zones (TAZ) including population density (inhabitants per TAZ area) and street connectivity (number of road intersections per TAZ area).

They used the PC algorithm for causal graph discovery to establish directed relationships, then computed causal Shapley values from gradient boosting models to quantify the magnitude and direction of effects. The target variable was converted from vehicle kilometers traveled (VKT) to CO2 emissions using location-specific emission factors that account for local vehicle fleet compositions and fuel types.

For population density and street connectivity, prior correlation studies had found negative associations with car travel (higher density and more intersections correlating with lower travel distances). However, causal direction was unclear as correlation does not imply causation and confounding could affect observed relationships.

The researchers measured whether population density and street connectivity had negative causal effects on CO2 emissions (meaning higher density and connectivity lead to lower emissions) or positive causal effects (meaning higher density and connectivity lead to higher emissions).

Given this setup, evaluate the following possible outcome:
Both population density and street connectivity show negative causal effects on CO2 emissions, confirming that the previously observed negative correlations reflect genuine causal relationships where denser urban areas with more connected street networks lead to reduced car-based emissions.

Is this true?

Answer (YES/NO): YES